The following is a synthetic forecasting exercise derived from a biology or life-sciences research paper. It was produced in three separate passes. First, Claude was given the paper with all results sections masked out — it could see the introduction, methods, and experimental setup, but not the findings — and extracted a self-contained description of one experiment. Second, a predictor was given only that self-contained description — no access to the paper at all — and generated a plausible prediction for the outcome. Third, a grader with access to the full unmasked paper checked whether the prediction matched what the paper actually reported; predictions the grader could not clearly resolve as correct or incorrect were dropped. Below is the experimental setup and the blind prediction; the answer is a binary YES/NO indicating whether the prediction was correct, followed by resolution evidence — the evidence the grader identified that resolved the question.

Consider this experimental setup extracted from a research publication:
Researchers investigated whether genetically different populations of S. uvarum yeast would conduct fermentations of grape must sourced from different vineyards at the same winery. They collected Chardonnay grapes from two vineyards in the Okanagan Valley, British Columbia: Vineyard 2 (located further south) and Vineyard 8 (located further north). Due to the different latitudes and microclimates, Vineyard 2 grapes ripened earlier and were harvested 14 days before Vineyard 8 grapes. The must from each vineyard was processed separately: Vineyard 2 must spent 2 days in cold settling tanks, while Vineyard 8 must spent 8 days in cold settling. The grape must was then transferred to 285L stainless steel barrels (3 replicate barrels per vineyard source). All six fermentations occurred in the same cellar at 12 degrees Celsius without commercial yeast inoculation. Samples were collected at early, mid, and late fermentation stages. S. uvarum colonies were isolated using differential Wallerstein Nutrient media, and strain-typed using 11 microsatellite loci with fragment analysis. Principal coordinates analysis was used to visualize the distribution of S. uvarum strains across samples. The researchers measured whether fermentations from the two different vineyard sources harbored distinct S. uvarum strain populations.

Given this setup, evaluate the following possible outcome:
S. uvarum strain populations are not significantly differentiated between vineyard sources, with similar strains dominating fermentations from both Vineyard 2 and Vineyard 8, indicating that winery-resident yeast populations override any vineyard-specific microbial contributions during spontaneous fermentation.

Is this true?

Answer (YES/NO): NO